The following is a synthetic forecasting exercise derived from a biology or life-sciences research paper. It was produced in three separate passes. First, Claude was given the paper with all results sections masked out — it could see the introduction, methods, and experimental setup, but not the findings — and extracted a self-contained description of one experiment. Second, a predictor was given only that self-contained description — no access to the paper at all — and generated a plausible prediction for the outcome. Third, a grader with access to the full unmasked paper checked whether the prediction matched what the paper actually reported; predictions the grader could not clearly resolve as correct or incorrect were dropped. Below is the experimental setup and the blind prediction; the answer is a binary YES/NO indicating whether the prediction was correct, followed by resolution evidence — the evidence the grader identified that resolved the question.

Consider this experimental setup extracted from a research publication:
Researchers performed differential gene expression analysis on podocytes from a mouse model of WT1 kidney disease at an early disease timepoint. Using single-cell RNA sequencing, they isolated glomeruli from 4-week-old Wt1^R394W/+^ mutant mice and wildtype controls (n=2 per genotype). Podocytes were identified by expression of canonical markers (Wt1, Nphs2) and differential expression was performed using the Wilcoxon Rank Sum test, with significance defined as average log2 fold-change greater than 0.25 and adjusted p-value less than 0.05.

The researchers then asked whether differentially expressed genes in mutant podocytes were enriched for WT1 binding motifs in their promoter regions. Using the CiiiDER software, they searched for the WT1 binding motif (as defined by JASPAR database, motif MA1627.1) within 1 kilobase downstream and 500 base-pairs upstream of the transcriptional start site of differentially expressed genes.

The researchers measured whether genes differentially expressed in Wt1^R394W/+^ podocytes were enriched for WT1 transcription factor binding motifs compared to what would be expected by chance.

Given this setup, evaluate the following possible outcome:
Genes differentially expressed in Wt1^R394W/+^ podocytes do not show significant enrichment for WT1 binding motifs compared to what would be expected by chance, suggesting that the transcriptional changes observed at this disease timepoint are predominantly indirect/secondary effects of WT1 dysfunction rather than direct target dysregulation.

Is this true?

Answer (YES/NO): NO